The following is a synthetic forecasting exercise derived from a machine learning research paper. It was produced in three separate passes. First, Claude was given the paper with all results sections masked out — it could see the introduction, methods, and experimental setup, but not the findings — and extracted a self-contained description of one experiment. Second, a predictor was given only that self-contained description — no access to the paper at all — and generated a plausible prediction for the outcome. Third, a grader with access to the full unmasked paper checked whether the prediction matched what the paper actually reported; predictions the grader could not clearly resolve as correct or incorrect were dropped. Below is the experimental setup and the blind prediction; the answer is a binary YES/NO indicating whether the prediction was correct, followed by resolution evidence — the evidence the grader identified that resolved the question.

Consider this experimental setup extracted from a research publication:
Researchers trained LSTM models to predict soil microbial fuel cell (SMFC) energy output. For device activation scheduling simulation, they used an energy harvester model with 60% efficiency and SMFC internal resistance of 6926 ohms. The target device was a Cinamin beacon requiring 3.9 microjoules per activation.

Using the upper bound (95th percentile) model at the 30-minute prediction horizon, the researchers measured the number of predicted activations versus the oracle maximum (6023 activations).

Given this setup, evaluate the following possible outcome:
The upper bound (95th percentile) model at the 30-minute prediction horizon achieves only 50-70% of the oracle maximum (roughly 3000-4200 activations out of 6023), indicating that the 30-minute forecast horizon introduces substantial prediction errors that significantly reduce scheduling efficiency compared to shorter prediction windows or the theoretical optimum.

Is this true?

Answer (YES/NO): NO